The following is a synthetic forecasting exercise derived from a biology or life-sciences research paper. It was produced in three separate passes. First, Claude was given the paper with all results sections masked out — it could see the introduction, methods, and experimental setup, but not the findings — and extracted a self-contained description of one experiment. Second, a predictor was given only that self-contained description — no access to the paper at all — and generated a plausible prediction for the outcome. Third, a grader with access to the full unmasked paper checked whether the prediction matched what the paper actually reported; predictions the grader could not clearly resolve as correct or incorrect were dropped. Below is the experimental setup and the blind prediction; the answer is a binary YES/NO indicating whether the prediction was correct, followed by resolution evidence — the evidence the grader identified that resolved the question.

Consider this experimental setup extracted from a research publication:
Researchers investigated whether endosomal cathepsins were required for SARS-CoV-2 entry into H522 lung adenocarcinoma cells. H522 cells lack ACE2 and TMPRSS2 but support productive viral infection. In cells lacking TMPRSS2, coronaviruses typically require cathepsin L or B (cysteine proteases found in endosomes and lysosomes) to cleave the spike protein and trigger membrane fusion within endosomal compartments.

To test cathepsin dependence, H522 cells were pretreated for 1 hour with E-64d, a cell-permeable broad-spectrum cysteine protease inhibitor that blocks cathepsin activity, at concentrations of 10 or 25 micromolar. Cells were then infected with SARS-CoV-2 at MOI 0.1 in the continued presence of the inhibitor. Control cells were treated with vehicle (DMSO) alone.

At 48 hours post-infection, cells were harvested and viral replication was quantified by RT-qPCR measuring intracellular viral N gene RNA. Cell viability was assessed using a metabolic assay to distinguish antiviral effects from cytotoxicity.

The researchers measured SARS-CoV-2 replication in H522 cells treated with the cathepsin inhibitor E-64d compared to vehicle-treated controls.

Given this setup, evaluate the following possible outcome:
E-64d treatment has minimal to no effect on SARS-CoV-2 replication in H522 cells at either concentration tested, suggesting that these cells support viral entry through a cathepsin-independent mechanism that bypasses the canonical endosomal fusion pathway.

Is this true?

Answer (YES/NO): NO